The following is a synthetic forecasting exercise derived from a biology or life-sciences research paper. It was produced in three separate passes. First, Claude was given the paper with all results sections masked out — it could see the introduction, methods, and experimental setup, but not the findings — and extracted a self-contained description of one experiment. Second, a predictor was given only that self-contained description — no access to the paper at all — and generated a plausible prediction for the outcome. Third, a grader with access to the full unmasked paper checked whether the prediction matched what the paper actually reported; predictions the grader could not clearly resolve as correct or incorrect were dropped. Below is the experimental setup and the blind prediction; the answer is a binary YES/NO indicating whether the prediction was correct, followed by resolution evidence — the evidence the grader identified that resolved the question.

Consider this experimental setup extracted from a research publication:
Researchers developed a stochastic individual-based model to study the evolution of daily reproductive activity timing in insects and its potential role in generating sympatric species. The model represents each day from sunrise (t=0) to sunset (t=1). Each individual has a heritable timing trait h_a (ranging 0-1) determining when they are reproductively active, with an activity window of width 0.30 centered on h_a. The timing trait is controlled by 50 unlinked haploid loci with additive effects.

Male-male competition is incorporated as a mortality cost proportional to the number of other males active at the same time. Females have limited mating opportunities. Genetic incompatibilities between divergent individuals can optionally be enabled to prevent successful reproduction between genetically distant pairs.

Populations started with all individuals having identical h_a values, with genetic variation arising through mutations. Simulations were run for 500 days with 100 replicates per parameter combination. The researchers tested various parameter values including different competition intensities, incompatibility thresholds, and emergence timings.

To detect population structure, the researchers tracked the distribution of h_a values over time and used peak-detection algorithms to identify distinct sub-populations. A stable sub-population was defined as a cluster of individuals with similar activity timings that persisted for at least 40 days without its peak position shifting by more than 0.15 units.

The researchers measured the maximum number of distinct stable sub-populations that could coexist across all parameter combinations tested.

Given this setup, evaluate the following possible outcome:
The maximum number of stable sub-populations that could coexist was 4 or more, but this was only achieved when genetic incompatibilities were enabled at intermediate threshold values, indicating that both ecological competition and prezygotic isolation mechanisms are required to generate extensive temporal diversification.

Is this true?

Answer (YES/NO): NO